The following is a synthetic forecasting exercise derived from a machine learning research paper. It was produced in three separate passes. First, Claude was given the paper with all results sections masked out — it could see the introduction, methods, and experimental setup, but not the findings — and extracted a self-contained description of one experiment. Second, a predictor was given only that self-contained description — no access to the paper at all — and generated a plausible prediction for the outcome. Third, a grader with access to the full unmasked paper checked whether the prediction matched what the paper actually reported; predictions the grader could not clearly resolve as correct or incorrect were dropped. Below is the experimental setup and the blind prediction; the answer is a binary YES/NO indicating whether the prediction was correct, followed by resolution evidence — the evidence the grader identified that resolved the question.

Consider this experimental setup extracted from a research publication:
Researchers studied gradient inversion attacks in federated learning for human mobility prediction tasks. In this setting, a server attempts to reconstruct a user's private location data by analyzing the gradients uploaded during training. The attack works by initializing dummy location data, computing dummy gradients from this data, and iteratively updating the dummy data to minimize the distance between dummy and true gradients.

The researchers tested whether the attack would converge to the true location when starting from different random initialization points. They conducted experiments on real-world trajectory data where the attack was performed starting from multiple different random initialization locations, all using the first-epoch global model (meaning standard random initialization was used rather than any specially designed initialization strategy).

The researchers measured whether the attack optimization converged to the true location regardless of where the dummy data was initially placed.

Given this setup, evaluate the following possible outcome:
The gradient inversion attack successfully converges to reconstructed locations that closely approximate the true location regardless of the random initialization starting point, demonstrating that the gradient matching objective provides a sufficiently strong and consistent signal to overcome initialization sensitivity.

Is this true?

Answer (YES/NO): YES